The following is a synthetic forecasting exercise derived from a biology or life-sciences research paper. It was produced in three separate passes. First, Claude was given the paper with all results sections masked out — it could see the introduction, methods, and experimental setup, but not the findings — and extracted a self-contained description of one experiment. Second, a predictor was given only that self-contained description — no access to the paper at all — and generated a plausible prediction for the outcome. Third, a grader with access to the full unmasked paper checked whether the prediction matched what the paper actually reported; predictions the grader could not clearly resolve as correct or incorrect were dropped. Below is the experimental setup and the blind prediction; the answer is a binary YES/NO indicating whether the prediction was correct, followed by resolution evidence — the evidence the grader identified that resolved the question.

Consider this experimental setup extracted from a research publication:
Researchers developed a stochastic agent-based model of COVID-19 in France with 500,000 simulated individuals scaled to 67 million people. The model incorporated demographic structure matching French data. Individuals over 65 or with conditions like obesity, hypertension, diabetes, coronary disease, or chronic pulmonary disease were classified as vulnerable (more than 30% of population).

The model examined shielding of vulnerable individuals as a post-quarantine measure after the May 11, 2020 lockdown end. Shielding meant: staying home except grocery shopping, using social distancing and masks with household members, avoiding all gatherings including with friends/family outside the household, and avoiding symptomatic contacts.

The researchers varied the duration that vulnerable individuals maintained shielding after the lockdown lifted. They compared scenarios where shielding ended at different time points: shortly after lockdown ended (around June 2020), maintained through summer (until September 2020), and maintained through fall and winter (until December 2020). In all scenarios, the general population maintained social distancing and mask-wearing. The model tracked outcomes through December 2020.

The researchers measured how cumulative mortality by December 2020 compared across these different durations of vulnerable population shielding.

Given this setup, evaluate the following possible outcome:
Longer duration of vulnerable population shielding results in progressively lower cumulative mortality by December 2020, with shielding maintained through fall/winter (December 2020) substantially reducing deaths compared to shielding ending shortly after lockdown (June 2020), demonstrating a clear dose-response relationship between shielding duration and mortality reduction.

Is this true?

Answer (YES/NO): YES